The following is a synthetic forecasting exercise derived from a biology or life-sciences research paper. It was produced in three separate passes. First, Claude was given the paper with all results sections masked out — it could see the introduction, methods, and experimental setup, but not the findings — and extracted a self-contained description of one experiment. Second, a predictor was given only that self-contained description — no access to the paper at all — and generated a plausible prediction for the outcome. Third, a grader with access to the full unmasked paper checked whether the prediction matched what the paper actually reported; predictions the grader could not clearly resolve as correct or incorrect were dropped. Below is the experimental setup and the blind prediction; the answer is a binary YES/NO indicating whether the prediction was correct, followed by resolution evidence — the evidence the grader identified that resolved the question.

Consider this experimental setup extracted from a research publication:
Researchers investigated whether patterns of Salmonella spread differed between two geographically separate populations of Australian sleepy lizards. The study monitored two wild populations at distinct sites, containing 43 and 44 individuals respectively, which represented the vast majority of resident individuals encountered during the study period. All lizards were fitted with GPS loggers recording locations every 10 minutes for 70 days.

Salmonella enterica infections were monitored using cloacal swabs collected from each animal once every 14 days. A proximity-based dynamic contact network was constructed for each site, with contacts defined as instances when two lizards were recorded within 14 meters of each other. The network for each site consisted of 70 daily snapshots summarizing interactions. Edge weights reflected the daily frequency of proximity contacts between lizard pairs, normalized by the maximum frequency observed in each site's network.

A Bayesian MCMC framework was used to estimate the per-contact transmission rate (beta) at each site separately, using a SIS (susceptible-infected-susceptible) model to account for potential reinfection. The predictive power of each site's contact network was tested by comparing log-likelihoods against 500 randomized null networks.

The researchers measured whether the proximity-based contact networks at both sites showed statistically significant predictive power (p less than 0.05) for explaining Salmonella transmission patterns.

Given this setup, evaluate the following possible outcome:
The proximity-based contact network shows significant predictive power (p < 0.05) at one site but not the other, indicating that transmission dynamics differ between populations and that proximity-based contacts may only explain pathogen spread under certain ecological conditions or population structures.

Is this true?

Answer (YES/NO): NO